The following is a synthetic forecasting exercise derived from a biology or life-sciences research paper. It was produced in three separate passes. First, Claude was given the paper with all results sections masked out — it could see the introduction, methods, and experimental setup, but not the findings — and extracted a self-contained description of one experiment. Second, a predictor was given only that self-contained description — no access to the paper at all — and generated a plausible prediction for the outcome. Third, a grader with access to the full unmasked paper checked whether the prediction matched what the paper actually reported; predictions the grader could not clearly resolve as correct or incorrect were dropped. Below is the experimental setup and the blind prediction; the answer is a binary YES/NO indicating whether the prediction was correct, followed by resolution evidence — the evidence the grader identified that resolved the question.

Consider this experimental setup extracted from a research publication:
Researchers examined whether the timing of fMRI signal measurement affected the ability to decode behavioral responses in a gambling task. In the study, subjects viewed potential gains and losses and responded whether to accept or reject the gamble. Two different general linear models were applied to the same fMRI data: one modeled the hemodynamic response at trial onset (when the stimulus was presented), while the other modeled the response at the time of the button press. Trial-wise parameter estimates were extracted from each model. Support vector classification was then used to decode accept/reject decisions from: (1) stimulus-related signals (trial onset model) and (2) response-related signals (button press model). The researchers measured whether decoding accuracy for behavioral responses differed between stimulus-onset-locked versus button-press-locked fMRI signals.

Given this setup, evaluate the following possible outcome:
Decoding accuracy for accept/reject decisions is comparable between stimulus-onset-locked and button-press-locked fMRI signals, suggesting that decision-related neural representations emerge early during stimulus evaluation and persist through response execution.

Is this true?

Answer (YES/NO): NO